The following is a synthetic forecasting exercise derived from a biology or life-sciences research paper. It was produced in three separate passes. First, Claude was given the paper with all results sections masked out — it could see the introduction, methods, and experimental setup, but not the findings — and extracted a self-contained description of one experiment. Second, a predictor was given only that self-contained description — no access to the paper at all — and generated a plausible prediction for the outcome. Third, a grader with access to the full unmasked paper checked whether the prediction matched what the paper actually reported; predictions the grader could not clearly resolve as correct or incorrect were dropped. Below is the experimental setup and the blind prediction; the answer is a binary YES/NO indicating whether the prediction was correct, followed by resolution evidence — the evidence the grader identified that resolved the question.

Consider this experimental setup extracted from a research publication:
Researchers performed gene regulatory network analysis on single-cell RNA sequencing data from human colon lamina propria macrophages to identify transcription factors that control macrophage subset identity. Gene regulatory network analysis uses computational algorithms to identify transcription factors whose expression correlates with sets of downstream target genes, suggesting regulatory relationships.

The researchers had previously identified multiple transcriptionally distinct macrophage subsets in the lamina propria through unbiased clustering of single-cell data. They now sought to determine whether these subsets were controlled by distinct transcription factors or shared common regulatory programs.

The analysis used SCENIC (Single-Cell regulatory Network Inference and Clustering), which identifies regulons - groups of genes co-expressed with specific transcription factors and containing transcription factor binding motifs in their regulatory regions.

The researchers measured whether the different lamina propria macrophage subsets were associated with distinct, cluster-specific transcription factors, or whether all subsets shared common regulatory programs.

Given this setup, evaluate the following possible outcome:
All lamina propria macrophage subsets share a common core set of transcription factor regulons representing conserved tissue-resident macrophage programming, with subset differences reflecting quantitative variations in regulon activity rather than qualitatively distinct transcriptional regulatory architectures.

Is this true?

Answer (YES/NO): NO